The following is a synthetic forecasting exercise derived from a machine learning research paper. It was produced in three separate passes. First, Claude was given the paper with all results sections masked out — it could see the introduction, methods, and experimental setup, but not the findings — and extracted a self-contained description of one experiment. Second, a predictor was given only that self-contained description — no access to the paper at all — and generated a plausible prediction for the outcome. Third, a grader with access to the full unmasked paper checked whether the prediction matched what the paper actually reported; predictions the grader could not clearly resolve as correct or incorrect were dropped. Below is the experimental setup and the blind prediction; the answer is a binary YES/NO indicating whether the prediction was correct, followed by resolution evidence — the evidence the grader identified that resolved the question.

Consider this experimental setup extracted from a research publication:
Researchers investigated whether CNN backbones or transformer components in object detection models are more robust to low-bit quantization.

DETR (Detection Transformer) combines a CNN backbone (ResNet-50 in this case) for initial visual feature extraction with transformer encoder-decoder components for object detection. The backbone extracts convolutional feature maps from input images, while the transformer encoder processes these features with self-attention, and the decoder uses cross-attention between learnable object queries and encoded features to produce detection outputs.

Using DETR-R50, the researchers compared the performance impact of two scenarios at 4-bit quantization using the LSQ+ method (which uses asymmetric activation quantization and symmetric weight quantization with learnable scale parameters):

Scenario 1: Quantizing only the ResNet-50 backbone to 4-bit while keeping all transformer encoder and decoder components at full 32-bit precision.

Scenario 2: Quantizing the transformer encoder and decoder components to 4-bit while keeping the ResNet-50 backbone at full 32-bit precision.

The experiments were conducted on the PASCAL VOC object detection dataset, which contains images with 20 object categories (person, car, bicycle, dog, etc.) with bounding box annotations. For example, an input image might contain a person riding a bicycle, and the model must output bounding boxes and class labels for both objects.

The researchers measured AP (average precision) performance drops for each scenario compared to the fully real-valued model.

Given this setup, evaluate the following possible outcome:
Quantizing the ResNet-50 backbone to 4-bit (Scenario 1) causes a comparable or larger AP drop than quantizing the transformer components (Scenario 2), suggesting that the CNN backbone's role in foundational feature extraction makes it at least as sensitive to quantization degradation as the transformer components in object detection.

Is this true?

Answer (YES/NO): NO